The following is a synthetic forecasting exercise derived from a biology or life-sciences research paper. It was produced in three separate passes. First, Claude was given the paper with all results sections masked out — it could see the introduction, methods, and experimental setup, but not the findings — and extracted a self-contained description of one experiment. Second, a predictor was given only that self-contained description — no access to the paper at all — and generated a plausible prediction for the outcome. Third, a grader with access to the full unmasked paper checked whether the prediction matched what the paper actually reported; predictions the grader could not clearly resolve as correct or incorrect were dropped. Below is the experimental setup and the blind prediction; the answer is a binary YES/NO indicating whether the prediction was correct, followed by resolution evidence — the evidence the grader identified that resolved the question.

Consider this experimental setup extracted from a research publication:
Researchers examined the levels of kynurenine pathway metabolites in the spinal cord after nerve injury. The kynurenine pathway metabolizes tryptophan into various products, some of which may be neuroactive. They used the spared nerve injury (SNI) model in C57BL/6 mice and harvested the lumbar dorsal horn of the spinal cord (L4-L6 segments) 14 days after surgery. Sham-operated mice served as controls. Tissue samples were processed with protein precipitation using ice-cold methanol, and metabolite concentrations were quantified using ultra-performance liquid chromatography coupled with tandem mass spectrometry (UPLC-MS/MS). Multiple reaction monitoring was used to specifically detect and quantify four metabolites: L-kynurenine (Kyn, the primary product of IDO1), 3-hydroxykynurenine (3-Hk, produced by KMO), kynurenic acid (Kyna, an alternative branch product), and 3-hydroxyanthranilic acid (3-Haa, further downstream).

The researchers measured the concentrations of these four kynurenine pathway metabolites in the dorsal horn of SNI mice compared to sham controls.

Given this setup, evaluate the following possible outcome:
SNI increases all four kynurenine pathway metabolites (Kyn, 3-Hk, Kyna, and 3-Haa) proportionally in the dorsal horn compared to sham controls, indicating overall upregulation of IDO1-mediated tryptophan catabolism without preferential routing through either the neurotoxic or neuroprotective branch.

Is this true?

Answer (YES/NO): NO